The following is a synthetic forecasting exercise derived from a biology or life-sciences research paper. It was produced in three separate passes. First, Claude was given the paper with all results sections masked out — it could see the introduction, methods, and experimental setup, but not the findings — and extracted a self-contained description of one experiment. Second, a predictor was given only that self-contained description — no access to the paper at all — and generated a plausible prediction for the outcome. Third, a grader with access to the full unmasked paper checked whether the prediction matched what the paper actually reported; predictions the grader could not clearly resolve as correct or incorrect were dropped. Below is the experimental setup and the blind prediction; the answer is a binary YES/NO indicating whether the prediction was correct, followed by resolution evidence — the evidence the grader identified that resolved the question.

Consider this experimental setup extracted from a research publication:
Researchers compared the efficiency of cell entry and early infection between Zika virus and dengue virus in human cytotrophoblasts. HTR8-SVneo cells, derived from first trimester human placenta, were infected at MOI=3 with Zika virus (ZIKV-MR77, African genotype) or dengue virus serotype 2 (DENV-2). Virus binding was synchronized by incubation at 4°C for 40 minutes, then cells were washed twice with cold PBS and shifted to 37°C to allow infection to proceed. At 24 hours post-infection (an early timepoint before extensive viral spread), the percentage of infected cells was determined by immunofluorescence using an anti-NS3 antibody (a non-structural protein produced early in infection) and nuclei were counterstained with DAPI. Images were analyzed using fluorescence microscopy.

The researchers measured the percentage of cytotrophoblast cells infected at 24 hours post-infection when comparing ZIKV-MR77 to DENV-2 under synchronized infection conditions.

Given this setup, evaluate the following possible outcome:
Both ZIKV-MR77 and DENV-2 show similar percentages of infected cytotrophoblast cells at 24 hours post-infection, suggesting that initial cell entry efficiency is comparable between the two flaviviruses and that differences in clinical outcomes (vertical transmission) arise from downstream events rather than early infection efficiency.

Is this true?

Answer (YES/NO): NO